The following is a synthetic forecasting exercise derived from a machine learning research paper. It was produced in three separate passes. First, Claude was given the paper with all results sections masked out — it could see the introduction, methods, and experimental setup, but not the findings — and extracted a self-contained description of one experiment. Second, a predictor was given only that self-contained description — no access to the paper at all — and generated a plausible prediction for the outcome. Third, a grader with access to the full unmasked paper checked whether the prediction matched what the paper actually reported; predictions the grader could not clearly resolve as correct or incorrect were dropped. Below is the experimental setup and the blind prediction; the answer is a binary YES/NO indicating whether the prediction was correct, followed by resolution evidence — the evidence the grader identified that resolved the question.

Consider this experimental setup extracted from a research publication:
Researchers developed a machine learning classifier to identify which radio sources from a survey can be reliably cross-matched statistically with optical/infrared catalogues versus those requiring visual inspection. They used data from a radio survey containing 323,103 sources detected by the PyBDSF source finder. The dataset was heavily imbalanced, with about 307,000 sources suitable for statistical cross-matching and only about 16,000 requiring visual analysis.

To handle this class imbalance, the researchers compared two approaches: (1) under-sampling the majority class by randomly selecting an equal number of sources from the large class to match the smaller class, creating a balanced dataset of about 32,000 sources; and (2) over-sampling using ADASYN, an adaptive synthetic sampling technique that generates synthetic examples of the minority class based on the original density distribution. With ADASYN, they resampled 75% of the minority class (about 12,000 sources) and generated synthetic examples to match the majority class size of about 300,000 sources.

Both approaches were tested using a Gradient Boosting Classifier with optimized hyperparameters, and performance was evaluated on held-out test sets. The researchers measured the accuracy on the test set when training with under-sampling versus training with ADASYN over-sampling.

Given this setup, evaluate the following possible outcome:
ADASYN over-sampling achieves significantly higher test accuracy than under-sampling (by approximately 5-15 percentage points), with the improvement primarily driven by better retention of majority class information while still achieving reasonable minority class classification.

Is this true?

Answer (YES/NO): NO